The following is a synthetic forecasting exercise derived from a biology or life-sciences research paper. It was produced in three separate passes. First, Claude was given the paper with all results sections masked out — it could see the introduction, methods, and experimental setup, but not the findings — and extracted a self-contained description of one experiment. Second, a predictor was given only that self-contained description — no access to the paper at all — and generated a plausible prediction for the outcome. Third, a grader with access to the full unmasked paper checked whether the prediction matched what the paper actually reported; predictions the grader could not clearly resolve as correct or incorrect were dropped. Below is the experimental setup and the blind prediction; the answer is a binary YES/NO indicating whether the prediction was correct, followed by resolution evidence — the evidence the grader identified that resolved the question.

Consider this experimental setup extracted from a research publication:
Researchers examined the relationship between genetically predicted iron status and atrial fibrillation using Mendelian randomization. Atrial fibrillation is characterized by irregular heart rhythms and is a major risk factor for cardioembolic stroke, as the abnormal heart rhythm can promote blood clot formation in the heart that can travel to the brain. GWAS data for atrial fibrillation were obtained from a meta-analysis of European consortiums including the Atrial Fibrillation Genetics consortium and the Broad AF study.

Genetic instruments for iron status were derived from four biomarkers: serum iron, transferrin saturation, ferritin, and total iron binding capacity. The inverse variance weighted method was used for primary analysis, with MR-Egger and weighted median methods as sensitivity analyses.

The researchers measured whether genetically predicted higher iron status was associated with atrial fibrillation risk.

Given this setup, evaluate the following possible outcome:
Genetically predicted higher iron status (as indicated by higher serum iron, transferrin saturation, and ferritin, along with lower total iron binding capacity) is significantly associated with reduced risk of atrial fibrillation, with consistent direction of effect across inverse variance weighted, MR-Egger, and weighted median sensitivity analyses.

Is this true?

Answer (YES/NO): NO